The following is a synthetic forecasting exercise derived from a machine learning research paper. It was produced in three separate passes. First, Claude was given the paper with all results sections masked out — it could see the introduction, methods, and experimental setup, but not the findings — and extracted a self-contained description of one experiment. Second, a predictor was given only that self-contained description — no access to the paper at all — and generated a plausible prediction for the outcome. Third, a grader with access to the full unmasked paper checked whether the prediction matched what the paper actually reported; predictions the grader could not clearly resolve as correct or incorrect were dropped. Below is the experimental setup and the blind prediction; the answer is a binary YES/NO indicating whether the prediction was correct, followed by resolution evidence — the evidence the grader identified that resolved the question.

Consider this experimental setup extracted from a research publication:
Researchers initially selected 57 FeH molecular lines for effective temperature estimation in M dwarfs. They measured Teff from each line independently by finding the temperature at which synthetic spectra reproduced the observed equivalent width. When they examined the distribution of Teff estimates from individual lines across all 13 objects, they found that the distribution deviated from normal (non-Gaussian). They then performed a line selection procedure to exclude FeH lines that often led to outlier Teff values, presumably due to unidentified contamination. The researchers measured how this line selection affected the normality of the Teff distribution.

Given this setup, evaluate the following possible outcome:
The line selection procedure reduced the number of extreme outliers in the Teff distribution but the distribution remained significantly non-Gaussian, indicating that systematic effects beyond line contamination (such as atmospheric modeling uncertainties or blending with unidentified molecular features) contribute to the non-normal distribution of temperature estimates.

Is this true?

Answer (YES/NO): NO